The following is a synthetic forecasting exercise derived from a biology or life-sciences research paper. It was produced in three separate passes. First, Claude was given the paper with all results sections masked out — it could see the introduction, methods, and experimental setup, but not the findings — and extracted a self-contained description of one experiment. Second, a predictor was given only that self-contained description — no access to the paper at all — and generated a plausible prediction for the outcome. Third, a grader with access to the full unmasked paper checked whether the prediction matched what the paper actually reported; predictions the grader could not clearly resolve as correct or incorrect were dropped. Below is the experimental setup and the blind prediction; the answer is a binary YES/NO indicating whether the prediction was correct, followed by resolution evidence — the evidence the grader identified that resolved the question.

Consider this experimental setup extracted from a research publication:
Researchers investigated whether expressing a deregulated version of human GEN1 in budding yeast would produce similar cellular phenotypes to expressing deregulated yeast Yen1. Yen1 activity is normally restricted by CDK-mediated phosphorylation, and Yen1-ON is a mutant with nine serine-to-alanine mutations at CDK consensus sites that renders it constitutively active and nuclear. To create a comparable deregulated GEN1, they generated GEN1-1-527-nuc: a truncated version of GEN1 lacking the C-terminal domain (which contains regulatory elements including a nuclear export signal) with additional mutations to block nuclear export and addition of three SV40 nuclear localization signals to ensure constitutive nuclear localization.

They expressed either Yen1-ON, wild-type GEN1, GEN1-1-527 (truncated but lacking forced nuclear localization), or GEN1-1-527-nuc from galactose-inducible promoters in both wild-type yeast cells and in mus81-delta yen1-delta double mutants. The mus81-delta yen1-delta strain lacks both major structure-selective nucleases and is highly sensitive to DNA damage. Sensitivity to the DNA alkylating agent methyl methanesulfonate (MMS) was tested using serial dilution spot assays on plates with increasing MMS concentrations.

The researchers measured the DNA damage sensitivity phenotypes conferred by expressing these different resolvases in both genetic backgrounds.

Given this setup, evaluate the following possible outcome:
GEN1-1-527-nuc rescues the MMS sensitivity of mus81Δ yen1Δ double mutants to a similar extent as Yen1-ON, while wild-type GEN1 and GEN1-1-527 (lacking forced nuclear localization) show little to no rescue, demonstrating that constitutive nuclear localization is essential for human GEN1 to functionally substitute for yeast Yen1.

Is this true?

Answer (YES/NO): NO